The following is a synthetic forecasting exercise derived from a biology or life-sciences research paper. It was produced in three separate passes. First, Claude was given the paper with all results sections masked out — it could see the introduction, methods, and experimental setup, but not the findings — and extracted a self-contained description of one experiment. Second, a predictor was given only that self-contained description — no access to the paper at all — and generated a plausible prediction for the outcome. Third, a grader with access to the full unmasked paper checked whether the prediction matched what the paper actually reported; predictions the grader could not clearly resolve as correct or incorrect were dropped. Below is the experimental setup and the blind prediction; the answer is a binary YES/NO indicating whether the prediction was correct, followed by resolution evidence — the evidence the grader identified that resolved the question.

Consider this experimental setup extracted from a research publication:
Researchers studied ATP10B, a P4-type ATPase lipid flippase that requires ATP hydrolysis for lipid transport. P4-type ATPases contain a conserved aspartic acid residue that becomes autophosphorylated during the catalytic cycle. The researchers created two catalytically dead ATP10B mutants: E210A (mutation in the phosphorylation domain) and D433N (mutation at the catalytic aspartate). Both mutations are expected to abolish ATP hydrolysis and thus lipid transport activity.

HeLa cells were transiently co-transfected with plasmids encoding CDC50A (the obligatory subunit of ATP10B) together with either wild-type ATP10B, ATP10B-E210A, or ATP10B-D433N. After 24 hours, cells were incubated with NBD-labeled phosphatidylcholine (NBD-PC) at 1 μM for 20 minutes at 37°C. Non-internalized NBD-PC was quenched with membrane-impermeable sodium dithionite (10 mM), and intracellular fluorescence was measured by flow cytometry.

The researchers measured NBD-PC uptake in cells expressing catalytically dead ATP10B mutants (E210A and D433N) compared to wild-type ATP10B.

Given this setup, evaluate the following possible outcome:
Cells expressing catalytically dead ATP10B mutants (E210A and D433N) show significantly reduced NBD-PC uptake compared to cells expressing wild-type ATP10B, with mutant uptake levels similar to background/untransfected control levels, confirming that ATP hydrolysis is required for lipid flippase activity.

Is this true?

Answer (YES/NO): YES